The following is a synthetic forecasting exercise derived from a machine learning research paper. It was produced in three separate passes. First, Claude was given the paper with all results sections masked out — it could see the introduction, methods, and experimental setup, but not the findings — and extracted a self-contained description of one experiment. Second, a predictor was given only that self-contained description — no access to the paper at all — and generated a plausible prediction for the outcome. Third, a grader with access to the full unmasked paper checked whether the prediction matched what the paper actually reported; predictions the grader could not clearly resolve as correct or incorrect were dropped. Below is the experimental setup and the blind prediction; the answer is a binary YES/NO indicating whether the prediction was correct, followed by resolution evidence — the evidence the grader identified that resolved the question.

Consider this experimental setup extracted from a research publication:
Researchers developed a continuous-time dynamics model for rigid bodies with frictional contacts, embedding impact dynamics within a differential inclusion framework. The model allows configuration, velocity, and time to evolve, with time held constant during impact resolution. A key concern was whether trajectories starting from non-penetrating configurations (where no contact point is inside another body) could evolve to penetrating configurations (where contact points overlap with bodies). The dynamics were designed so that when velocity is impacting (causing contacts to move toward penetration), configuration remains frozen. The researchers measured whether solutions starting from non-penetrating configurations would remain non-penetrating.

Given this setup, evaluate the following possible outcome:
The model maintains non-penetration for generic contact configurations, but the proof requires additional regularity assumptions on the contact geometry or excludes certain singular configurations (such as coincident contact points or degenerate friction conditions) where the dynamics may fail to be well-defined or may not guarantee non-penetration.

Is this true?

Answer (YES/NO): NO